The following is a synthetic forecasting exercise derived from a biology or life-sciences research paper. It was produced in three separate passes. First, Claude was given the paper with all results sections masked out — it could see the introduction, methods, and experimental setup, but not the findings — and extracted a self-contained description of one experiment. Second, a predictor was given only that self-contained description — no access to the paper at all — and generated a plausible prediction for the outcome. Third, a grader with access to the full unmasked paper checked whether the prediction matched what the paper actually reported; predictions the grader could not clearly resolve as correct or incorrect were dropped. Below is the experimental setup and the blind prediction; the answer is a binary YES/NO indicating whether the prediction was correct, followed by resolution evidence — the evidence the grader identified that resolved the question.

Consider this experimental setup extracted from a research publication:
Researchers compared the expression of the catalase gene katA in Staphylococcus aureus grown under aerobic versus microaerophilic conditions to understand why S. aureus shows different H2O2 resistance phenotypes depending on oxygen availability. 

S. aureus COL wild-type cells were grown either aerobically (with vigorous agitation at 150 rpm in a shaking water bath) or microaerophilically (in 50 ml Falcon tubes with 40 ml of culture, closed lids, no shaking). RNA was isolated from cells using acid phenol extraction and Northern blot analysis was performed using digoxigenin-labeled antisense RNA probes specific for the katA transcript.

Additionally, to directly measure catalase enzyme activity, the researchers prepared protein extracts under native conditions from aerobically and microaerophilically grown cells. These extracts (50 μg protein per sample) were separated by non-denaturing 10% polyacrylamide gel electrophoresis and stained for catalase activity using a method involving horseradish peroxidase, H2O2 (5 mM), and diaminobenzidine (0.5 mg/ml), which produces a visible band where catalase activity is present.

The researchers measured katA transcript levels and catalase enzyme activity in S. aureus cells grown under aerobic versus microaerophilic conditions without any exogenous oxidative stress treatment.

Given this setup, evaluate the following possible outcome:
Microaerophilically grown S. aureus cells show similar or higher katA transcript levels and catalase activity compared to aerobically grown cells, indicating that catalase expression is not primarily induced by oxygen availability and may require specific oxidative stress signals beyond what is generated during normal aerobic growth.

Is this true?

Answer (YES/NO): NO